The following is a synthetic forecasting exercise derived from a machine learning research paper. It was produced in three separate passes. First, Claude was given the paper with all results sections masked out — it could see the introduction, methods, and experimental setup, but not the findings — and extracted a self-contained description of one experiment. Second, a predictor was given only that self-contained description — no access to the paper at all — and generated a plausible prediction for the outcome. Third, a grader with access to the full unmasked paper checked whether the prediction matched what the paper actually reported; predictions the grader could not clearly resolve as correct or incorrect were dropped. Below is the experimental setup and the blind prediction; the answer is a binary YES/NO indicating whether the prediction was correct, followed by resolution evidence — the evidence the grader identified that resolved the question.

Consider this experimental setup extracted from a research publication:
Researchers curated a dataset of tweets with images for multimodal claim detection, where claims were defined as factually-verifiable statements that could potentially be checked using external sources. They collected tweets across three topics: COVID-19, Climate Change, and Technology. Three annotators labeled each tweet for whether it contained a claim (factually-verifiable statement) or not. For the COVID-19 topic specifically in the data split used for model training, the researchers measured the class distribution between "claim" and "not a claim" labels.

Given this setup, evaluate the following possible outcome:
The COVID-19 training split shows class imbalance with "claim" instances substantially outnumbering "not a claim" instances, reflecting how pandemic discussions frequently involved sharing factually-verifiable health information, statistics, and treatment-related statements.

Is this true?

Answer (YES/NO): YES